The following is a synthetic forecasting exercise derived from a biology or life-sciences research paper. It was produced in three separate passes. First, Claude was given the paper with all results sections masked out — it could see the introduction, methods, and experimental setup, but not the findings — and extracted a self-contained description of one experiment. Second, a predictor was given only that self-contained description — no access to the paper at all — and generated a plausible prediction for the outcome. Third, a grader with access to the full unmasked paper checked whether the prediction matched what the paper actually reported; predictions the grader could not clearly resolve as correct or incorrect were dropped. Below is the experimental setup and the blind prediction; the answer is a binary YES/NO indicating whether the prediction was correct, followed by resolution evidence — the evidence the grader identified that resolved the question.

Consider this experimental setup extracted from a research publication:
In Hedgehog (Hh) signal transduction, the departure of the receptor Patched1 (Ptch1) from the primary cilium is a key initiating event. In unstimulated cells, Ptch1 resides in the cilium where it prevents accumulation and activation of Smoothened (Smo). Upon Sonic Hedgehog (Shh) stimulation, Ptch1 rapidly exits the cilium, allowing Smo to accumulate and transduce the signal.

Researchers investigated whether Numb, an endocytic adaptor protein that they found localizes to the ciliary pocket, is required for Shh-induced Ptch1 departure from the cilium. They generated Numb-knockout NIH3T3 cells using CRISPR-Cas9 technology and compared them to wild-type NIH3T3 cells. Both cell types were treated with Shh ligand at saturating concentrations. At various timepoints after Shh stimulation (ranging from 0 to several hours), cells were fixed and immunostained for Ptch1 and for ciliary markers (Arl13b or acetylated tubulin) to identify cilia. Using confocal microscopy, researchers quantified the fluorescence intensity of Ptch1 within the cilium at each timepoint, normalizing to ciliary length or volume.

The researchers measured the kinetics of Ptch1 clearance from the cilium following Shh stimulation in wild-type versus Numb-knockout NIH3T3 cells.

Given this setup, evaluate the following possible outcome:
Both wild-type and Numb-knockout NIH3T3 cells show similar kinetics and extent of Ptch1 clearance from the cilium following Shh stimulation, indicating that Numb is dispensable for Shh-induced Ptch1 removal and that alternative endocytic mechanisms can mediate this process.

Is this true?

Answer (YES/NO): NO